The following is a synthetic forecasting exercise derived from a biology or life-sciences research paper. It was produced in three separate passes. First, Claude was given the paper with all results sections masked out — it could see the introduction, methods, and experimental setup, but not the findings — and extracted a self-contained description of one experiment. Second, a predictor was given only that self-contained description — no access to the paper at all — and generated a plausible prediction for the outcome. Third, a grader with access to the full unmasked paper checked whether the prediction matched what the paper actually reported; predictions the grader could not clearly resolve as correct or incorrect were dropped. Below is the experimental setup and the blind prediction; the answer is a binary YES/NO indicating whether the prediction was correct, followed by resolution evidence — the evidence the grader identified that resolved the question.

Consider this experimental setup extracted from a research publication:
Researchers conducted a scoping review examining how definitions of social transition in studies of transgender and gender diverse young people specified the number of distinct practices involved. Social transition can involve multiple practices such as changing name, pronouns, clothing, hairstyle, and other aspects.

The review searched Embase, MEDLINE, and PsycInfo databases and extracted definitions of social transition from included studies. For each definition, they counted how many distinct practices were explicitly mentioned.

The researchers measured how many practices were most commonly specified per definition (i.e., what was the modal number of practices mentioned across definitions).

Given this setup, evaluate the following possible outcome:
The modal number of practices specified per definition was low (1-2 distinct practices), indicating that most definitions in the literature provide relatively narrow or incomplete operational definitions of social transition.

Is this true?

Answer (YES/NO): NO